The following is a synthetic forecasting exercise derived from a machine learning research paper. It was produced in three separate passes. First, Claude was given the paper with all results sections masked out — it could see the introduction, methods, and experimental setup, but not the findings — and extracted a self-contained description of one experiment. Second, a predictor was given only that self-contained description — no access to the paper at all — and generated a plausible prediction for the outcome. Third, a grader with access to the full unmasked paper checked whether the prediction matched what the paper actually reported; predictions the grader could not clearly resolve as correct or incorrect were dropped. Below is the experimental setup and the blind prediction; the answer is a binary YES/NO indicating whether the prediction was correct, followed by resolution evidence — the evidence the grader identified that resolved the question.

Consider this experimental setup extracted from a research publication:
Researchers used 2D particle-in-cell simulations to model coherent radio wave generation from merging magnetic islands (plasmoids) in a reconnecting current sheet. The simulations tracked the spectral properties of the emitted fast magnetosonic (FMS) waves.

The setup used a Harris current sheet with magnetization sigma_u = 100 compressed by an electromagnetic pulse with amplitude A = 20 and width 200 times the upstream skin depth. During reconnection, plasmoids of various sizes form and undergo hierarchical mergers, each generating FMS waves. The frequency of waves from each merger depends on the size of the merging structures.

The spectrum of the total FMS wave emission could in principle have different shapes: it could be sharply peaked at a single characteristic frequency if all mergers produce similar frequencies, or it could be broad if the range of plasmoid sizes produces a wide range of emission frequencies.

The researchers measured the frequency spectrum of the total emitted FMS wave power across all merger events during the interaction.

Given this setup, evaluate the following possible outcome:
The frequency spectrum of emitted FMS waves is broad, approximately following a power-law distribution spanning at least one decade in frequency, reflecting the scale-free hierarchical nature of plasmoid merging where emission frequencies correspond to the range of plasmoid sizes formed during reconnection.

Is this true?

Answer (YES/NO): NO